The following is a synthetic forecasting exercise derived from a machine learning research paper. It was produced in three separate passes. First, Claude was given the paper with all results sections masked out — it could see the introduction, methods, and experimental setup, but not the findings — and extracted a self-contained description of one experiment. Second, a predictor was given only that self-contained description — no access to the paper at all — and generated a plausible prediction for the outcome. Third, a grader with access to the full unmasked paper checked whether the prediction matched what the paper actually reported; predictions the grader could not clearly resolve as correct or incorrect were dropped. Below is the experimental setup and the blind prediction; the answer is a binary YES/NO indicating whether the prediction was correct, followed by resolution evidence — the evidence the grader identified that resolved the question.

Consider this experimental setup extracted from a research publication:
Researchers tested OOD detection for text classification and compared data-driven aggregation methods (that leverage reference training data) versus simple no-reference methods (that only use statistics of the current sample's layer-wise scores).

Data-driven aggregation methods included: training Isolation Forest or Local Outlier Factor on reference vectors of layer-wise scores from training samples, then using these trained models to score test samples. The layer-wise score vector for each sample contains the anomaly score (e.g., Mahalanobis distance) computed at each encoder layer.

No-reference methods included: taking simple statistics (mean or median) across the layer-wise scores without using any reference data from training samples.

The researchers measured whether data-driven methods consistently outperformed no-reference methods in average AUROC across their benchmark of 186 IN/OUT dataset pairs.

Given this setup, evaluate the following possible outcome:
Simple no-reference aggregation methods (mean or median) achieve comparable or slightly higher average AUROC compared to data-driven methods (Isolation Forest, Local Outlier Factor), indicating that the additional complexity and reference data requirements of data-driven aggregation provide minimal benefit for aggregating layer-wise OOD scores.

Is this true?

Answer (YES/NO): NO